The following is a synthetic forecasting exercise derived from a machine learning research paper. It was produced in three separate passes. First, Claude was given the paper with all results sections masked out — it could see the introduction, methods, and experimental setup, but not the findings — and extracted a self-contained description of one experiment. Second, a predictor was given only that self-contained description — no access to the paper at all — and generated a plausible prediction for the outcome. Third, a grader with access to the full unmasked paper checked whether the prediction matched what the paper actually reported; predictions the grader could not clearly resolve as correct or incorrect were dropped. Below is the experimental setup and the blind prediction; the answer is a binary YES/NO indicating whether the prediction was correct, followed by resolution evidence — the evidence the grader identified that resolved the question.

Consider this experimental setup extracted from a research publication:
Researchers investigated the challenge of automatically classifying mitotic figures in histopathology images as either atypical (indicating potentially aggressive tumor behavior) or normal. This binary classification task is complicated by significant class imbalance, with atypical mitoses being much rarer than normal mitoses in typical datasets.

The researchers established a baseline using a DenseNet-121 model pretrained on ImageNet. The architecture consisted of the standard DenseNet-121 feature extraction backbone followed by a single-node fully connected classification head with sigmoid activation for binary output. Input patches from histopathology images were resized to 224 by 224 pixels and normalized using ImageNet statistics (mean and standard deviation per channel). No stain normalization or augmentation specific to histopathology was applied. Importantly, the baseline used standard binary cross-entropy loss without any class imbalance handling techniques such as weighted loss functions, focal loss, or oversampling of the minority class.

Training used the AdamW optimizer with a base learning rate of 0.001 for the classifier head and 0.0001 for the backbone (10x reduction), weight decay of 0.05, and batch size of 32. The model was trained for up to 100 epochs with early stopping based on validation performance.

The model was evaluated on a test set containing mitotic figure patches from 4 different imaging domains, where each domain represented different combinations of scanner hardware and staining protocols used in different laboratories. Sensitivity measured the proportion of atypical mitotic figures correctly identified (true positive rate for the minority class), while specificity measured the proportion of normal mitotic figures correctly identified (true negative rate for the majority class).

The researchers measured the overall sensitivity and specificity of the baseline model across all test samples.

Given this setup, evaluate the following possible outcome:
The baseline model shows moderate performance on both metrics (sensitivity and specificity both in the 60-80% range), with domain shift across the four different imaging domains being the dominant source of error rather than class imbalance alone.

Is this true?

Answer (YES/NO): NO